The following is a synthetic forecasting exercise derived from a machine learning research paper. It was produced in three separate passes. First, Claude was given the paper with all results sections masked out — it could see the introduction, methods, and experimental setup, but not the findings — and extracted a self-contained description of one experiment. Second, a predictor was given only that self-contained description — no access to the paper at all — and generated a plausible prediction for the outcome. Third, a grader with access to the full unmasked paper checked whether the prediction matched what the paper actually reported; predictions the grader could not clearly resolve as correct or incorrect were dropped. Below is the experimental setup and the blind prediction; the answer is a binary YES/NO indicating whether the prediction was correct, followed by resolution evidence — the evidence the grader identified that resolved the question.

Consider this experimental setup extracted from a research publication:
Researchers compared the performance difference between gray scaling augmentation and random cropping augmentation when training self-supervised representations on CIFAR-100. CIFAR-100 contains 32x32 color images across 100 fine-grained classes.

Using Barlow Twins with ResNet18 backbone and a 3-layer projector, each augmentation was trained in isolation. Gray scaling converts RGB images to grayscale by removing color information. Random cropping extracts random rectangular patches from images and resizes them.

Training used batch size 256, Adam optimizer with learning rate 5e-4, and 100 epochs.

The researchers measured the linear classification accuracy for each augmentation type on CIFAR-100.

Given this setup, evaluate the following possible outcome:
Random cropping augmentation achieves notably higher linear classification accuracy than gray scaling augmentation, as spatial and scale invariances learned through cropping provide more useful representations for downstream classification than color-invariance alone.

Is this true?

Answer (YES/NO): YES